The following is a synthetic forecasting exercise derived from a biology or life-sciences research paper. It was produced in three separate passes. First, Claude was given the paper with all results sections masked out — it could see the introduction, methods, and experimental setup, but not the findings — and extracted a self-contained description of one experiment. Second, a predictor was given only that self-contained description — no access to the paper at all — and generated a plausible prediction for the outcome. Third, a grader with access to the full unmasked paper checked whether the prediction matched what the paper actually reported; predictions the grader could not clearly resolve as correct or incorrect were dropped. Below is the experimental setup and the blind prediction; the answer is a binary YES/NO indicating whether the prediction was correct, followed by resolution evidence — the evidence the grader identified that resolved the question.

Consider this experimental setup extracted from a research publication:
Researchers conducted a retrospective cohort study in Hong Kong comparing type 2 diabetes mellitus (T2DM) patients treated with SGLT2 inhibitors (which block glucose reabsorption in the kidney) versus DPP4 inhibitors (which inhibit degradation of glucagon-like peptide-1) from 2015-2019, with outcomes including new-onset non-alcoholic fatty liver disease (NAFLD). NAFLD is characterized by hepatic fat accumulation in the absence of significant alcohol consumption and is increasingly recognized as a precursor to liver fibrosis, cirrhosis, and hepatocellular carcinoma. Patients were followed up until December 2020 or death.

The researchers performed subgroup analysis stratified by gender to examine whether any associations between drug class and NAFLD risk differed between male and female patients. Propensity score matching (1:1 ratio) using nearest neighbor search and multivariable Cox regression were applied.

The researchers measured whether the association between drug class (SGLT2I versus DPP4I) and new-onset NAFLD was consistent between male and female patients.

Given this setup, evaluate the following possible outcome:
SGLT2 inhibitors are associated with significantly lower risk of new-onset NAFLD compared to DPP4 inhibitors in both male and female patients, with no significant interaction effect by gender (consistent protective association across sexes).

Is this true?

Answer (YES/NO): YES